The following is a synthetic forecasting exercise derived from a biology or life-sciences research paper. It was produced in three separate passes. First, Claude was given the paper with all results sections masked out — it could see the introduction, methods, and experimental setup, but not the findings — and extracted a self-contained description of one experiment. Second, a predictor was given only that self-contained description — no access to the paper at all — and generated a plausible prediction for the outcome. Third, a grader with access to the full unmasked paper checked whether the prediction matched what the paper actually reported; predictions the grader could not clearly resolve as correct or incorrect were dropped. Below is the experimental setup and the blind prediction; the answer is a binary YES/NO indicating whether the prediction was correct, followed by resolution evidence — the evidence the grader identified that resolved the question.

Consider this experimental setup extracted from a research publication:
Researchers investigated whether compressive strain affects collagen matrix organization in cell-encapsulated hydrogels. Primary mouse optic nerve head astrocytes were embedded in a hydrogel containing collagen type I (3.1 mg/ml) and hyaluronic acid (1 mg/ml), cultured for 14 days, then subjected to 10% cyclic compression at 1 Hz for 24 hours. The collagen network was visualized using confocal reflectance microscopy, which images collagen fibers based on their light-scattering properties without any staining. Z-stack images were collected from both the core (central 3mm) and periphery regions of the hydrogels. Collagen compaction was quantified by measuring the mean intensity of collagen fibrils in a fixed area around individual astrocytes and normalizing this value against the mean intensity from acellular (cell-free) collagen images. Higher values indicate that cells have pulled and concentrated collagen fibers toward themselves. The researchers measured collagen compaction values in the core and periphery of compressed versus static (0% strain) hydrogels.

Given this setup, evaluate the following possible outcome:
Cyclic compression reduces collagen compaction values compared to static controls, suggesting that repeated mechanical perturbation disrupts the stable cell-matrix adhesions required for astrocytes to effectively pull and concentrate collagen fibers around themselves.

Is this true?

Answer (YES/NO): NO